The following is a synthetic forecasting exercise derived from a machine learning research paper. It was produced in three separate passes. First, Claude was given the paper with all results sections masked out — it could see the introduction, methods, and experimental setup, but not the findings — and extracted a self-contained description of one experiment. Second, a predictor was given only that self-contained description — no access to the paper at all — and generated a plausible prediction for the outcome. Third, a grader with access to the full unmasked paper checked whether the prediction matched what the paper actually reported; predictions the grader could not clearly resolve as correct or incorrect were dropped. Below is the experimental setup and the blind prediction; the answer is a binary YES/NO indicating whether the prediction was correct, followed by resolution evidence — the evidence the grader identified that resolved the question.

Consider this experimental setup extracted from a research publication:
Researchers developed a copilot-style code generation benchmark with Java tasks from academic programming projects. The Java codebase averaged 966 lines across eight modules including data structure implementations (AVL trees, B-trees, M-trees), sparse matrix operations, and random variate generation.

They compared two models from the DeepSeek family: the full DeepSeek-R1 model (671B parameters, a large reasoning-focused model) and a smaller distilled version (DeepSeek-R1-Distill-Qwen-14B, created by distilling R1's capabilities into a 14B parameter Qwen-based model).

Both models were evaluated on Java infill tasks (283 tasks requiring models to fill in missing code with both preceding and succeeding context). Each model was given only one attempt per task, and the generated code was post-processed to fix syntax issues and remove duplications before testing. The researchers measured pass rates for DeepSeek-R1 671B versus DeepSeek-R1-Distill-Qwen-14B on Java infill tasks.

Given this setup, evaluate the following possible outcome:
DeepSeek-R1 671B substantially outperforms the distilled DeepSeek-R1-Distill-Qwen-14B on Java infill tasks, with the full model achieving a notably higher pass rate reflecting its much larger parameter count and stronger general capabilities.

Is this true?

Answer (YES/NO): YES